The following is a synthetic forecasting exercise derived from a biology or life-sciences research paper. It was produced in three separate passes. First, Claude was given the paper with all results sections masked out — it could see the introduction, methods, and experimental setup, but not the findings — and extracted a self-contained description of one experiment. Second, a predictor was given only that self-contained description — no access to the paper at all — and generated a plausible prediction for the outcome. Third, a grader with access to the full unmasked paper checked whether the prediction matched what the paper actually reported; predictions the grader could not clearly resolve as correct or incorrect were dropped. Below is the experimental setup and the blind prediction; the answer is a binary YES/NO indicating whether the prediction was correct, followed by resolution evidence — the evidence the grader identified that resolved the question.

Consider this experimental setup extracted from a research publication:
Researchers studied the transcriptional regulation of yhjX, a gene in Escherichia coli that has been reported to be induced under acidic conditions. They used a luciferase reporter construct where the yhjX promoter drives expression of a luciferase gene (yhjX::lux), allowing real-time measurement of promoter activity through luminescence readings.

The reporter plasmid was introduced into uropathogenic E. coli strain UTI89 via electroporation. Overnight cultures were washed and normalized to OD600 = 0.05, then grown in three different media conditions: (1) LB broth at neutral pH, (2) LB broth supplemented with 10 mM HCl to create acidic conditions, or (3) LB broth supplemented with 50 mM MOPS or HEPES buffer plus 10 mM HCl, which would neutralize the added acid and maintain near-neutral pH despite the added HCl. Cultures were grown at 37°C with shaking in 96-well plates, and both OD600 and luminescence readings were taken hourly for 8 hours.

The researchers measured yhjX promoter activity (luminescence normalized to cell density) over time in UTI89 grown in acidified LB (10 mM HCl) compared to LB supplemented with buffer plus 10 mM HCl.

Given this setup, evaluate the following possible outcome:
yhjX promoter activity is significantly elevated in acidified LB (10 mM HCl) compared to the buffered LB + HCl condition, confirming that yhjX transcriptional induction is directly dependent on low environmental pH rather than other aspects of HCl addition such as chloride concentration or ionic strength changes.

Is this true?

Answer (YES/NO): YES